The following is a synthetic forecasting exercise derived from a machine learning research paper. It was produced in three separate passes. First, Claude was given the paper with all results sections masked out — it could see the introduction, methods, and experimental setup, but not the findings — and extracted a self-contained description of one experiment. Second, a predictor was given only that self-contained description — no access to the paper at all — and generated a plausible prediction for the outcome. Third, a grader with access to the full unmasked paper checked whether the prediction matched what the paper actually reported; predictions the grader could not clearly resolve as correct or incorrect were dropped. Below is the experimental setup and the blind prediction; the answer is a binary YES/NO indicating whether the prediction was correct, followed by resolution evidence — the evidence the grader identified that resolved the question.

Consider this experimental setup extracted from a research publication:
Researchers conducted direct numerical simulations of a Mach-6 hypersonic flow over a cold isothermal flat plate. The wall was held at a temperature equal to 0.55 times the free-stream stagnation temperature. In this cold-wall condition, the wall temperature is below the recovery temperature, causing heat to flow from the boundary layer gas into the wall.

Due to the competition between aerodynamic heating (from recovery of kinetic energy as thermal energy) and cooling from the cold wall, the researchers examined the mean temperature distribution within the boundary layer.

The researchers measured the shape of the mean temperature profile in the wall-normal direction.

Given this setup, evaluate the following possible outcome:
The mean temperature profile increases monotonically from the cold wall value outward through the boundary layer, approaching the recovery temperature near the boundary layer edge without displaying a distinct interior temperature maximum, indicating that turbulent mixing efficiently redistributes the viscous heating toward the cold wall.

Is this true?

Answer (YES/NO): NO